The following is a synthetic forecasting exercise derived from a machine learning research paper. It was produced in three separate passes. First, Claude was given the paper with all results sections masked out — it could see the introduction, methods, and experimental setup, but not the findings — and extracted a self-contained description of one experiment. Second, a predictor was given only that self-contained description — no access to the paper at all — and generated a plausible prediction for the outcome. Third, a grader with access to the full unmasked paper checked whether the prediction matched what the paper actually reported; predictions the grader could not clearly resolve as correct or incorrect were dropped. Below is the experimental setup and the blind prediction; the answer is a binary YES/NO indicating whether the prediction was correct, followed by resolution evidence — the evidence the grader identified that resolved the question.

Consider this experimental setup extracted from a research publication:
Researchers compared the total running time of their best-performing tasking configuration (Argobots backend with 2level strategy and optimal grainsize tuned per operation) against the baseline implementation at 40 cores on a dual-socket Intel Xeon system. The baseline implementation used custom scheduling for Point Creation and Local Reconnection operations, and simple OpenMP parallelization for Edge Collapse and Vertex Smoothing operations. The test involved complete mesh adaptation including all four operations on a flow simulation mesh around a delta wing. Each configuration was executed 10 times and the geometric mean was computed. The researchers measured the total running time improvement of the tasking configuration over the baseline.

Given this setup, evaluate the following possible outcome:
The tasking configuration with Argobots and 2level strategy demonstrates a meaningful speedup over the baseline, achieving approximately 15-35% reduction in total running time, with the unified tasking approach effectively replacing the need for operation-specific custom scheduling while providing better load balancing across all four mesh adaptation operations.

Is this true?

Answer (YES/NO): NO